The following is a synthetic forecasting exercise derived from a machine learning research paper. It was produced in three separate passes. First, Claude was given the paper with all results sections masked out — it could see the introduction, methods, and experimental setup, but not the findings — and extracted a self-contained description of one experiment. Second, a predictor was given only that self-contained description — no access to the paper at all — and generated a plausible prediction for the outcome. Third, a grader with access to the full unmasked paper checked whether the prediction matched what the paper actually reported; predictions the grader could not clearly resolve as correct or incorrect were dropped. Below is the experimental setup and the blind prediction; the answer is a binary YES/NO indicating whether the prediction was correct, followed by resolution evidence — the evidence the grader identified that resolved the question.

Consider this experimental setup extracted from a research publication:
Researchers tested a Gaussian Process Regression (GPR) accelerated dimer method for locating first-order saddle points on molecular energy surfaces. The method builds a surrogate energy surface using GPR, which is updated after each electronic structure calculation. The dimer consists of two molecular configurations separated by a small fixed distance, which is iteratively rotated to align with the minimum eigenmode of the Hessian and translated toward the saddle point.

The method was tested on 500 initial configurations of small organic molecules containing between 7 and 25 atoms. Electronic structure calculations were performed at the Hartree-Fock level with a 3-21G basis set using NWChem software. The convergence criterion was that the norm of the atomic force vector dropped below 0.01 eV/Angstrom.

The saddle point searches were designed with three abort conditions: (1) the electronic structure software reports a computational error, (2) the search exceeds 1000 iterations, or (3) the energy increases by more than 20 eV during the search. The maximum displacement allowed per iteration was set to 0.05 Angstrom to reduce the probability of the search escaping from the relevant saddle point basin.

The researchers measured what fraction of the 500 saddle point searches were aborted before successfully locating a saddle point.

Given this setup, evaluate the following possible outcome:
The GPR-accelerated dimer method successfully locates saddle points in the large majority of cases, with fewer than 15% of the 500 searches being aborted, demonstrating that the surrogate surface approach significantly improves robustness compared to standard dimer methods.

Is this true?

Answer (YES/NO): NO